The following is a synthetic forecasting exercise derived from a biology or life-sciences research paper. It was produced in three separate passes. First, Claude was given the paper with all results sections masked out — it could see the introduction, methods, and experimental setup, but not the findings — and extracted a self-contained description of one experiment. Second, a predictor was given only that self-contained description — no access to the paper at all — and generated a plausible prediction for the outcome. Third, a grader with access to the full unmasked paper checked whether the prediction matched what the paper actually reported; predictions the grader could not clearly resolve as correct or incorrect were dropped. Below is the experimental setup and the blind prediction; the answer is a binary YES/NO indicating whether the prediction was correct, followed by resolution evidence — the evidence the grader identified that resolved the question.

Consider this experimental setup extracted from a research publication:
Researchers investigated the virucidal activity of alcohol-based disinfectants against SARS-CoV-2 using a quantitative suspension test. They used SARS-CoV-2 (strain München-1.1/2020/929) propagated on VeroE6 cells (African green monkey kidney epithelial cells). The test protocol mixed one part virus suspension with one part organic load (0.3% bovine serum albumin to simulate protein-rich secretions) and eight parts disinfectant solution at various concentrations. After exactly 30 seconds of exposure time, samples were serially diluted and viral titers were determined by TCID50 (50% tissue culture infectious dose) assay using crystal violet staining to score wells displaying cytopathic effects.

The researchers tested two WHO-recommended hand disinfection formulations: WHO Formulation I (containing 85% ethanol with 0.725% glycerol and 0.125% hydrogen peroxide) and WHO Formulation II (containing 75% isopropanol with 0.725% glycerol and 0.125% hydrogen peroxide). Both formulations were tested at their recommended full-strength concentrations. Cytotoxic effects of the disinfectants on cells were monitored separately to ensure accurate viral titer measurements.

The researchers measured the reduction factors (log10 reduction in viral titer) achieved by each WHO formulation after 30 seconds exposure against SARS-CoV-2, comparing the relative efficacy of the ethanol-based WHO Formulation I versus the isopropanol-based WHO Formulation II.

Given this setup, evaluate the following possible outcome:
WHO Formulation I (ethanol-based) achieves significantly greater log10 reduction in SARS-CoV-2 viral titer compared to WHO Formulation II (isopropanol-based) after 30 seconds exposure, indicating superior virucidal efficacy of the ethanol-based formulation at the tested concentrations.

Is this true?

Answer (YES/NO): NO